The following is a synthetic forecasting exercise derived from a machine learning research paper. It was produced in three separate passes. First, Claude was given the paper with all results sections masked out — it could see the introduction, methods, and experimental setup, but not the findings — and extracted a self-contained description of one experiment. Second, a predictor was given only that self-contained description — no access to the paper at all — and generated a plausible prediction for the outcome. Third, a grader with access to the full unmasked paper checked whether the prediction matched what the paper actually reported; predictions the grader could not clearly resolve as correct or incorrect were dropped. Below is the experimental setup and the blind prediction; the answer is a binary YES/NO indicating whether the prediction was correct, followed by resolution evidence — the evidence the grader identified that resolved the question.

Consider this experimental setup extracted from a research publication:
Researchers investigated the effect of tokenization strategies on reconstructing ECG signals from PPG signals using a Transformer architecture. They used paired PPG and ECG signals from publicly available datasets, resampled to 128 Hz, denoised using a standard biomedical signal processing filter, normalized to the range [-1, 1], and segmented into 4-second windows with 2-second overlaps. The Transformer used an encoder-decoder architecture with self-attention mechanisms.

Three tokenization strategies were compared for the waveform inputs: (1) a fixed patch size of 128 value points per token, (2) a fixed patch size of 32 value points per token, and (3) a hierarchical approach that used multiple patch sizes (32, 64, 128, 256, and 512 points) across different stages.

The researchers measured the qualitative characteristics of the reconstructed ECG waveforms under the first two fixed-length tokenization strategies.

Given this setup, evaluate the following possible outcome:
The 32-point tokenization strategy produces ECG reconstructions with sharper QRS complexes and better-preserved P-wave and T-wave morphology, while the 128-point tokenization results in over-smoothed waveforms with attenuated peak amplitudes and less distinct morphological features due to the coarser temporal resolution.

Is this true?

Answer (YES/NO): NO